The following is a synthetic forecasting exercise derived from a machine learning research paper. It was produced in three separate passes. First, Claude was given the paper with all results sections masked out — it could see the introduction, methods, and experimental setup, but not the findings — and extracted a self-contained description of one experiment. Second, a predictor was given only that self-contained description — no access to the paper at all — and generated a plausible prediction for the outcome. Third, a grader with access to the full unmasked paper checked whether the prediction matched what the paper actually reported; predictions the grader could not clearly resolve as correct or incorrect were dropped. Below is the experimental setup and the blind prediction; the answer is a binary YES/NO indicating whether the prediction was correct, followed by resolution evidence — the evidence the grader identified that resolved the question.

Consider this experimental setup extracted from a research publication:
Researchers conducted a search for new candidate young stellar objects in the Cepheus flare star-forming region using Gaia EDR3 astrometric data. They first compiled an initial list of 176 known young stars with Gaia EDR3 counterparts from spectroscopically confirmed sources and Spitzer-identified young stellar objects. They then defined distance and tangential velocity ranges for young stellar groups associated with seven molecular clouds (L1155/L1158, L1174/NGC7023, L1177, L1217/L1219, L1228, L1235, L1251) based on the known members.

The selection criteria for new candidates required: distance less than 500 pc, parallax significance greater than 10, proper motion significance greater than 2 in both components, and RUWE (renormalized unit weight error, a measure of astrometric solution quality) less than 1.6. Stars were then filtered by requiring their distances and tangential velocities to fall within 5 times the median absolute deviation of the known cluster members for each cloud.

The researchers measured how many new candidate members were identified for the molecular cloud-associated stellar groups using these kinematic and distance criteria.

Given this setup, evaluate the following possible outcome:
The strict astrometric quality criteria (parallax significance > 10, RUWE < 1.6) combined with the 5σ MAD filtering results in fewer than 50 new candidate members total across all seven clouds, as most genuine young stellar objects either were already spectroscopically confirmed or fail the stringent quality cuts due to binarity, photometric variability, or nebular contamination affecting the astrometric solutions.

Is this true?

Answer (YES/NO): NO